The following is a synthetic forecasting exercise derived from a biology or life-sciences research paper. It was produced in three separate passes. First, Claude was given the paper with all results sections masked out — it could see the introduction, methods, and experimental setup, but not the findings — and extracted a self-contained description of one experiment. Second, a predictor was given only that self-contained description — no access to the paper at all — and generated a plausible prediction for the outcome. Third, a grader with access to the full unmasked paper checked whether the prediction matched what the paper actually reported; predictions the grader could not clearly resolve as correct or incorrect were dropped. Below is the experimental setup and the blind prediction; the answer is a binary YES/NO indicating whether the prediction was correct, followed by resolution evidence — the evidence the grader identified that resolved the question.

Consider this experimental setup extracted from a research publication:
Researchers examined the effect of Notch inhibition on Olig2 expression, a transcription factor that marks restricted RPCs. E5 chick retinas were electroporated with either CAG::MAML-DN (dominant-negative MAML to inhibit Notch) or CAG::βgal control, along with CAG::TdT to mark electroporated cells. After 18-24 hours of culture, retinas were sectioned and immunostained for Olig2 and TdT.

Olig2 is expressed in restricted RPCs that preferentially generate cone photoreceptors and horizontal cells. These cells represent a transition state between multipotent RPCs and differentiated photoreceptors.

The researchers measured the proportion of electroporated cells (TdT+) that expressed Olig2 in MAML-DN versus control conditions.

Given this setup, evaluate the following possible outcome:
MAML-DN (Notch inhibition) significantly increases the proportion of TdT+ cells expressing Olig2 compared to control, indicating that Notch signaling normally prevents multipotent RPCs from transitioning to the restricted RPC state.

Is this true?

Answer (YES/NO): YES